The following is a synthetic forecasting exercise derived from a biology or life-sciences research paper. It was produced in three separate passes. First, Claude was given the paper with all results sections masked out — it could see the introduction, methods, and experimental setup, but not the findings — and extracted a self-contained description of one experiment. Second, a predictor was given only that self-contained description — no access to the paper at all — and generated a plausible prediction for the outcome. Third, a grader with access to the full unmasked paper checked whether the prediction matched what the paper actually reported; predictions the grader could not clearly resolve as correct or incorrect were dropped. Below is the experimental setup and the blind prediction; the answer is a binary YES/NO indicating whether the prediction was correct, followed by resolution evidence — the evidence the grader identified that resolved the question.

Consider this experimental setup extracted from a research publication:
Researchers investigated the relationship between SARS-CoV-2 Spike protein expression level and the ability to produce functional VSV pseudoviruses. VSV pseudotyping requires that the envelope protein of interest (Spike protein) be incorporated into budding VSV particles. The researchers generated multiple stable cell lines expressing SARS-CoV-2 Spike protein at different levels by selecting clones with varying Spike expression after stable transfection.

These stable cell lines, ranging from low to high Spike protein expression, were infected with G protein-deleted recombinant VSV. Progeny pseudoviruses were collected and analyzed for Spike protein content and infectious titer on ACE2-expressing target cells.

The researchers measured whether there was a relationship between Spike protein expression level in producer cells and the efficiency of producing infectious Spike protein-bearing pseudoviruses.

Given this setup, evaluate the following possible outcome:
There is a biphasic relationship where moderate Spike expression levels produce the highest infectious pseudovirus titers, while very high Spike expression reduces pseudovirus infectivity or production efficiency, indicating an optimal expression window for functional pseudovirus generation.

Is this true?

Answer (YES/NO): YES